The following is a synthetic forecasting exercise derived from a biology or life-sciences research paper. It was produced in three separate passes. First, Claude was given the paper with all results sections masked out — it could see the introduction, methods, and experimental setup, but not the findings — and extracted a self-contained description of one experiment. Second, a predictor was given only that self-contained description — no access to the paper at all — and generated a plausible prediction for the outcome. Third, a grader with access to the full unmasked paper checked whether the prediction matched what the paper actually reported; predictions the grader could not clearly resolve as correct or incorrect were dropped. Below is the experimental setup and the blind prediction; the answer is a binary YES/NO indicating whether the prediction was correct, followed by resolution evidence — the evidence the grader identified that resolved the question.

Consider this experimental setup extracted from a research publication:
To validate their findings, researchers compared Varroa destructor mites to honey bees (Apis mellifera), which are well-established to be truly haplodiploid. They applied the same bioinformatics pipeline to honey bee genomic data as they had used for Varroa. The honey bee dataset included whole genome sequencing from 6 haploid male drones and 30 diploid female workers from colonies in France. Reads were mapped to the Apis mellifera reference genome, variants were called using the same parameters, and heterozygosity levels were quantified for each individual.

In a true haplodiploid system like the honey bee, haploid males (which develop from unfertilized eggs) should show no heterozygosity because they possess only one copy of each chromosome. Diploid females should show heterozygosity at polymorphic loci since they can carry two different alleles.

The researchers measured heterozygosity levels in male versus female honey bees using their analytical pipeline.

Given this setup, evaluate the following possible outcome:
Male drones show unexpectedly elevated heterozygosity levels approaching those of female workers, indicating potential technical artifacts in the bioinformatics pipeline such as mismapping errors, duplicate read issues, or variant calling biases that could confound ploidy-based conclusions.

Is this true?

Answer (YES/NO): NO